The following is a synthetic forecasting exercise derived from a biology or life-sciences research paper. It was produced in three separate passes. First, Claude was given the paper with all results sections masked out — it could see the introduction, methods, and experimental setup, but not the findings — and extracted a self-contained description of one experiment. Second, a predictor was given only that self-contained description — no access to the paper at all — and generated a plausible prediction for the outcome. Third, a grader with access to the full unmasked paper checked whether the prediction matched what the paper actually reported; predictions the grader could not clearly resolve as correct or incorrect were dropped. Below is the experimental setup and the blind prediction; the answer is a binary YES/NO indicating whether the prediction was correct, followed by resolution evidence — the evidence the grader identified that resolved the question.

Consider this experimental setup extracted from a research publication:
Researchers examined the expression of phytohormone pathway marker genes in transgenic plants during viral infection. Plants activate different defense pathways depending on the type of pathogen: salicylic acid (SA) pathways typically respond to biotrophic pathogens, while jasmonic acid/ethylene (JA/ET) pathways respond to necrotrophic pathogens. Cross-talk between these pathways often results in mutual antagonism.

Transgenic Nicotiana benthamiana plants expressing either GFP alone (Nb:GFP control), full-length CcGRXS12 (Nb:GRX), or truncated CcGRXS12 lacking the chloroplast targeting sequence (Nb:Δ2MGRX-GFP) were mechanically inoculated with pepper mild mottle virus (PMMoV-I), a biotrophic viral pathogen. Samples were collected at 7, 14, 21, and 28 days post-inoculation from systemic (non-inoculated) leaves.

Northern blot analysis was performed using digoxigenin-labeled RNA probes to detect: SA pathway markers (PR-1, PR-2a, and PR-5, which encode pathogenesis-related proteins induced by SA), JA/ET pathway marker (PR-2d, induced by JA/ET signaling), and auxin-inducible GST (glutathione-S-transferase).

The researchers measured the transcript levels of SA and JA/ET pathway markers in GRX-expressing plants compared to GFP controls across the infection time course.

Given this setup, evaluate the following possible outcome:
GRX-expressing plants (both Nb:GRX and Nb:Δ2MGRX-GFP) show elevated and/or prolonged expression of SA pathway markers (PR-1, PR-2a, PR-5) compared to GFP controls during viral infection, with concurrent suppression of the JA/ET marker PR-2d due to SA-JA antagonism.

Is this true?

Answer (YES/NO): NO